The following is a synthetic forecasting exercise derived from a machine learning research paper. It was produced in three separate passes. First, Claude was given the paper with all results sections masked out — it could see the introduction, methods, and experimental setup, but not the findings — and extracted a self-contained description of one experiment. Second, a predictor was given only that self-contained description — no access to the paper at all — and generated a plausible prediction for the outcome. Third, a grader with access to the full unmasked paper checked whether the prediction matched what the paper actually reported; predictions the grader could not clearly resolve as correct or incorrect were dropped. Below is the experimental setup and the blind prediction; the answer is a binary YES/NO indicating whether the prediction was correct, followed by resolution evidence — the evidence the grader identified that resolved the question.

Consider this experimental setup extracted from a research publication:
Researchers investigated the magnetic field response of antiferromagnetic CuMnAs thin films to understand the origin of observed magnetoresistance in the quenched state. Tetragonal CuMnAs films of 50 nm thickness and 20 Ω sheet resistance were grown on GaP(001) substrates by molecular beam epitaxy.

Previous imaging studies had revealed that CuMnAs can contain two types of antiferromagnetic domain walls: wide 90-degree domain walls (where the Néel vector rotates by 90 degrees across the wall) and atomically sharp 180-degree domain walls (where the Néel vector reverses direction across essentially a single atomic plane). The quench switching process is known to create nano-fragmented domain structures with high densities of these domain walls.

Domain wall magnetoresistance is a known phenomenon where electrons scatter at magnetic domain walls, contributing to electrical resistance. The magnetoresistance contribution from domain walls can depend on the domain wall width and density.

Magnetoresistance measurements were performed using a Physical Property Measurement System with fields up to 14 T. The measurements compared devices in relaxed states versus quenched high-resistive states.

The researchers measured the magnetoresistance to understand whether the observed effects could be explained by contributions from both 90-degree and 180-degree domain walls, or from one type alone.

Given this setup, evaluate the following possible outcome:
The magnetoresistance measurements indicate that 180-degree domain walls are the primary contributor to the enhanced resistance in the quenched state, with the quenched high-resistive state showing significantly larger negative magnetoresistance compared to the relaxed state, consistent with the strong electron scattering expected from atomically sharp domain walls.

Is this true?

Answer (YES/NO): NO